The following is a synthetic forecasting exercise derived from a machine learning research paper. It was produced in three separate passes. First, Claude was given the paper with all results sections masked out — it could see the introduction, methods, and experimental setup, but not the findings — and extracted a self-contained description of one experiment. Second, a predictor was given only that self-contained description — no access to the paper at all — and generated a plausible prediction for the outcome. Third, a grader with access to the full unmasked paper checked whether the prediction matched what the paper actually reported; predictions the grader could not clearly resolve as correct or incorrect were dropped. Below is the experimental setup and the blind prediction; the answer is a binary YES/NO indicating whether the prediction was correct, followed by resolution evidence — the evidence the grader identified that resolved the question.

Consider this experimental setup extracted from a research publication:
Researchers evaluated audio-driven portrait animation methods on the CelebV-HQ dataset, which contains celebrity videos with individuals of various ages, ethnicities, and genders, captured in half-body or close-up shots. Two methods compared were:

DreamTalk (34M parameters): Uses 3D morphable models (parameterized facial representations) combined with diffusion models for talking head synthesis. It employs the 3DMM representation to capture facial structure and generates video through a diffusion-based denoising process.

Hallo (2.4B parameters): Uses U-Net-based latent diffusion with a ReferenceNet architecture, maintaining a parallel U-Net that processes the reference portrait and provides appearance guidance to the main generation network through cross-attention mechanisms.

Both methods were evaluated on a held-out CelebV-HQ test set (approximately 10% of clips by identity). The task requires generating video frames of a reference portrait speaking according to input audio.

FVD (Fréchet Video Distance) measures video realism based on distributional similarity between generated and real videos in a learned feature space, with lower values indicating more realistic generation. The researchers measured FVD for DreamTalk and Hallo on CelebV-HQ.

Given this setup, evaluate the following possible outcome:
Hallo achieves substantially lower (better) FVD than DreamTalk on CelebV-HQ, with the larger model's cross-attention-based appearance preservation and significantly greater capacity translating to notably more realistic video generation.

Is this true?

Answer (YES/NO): YES